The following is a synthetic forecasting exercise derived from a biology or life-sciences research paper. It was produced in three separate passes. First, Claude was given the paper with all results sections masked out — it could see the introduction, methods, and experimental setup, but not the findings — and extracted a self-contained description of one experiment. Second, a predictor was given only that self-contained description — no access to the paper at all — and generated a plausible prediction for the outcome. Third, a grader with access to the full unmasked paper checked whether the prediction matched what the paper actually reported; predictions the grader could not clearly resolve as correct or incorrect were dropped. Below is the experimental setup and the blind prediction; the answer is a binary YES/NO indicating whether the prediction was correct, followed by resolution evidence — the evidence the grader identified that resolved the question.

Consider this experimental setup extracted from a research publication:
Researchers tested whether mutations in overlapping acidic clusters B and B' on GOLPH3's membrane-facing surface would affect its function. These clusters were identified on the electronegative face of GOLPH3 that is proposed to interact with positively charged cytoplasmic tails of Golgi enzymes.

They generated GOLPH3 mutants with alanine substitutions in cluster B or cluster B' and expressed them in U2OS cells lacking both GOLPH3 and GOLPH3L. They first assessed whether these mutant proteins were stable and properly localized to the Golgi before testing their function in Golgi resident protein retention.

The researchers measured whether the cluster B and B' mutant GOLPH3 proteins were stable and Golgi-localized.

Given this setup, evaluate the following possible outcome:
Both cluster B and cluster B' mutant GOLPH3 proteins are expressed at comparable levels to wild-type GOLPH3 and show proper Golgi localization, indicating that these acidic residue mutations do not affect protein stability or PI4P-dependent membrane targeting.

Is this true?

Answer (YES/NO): NO